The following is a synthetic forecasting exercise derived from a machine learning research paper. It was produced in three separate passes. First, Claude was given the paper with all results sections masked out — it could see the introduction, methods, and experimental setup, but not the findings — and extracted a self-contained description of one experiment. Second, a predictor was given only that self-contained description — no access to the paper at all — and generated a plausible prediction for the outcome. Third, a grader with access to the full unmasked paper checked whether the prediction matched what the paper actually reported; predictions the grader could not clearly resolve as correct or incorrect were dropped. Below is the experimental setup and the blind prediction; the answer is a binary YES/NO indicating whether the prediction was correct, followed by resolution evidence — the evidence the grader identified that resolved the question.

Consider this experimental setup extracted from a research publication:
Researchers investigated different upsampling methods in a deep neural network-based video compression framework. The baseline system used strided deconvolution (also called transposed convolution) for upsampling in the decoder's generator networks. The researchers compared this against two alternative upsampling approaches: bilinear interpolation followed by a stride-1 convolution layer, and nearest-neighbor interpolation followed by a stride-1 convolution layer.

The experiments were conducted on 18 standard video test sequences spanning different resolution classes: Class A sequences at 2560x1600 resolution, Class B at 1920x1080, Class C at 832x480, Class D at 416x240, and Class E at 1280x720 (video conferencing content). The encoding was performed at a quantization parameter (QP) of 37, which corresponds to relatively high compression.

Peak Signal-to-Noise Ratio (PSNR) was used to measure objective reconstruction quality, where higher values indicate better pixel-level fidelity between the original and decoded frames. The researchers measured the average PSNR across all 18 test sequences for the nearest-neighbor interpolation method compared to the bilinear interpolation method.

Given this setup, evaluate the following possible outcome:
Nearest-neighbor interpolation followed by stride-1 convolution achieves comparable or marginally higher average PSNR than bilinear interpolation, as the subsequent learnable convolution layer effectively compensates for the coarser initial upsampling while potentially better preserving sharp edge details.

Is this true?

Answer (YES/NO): YES